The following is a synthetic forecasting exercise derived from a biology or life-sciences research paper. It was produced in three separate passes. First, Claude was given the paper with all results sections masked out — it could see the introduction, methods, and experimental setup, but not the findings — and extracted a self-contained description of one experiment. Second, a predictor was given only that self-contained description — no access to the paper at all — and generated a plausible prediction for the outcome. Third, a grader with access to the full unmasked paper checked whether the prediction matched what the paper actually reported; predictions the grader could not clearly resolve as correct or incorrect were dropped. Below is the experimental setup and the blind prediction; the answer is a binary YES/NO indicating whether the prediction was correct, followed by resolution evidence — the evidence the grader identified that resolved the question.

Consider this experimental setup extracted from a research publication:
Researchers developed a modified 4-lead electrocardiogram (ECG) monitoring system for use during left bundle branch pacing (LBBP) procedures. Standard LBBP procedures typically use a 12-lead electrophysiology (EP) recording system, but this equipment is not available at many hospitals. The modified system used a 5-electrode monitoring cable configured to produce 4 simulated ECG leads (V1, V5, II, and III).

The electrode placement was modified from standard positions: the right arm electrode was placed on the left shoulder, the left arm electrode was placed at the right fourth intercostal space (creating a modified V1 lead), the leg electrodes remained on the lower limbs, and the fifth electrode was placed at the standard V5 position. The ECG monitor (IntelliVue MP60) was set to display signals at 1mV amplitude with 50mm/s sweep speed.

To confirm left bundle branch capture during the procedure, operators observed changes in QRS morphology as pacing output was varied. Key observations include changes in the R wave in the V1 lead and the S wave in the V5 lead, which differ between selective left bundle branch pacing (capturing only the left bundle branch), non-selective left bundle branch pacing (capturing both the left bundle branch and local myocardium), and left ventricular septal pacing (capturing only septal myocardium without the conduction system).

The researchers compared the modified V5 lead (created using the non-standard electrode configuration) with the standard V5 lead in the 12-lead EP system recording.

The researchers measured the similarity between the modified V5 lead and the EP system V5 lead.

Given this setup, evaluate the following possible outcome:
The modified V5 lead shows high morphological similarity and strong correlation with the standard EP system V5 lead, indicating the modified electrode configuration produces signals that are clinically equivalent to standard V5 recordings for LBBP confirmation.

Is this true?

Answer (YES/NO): NO